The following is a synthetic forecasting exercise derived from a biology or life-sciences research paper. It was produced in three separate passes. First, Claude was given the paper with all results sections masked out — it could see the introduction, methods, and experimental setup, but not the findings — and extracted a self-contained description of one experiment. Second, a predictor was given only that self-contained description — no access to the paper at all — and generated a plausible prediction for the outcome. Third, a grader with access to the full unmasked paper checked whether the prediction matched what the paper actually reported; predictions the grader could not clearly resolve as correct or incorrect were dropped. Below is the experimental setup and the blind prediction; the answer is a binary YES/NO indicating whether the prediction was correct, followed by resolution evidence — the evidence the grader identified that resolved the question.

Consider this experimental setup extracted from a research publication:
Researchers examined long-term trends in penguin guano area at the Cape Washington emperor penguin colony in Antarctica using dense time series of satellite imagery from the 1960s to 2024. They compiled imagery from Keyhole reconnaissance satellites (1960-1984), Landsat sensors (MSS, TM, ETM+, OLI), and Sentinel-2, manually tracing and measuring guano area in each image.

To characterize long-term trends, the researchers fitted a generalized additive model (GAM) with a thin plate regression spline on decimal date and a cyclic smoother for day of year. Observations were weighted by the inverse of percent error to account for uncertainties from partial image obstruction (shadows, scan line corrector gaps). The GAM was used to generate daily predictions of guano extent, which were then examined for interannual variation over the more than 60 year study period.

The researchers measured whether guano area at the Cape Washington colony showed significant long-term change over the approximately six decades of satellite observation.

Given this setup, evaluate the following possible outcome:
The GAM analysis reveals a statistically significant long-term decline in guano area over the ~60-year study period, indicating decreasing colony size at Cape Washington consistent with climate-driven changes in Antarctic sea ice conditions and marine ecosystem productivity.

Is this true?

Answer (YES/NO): NO